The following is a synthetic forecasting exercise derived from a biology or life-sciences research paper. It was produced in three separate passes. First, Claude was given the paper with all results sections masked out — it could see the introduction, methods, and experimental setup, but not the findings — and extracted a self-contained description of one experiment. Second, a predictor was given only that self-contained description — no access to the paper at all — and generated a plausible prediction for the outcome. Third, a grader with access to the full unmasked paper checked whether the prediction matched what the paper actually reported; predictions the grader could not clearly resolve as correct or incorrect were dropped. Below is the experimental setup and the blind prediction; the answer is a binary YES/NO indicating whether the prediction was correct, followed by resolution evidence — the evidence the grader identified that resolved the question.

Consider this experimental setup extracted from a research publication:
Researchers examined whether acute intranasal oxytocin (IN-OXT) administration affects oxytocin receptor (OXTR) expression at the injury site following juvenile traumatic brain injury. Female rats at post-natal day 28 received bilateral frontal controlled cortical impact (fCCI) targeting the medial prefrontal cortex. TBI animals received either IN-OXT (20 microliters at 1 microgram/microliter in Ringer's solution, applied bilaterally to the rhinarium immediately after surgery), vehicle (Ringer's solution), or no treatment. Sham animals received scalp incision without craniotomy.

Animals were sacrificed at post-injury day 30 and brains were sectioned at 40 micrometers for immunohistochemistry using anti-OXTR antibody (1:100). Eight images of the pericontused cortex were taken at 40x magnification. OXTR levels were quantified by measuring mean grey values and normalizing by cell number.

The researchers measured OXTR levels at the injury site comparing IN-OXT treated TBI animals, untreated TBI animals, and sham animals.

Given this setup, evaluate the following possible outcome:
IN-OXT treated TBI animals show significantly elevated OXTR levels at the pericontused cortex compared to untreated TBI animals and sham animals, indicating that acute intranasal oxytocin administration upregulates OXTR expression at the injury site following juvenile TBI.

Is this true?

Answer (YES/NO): NO